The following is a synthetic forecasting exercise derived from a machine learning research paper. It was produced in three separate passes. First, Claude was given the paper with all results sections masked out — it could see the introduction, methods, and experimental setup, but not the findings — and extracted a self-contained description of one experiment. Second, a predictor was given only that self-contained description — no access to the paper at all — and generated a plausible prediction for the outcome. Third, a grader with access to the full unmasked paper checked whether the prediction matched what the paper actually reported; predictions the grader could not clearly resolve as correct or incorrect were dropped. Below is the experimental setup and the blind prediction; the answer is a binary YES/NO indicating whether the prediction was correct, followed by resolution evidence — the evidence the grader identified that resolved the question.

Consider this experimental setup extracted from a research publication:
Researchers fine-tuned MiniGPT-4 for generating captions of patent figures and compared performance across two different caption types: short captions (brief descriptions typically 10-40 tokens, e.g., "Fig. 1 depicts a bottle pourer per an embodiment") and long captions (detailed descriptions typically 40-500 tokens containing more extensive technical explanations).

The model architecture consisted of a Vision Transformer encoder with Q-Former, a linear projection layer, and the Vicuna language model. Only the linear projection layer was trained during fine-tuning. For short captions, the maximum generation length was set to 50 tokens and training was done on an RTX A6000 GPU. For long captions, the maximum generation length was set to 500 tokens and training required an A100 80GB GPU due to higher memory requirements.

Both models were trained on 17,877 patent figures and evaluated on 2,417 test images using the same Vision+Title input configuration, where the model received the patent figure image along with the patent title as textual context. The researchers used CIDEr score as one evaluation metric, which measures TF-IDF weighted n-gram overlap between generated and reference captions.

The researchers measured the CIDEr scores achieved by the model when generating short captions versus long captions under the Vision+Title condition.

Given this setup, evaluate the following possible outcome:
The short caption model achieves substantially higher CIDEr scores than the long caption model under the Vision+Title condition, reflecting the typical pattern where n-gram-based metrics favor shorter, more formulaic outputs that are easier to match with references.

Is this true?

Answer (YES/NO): YES